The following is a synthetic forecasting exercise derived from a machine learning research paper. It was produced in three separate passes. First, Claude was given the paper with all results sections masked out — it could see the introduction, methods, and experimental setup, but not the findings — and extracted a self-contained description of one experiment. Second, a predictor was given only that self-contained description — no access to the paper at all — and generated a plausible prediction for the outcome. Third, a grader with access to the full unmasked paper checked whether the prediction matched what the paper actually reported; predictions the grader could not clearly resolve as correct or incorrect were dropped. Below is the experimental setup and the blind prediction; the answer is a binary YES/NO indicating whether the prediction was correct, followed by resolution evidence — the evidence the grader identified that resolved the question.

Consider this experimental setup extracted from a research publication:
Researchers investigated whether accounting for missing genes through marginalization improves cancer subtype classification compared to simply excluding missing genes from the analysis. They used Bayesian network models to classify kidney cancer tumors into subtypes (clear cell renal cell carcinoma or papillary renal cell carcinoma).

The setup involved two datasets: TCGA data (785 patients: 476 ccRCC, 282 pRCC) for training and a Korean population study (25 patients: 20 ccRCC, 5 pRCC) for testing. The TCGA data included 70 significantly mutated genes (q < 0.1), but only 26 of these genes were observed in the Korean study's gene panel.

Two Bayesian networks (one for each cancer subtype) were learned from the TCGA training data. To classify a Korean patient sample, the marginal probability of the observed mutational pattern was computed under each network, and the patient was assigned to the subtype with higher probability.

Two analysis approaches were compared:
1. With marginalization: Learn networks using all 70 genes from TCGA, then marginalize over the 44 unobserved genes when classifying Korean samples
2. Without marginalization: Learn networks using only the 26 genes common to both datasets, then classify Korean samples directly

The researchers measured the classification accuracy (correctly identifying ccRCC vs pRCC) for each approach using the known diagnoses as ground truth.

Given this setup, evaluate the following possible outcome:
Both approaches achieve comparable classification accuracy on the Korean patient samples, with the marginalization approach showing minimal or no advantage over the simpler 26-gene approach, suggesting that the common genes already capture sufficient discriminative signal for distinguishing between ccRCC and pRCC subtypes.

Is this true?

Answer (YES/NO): NO